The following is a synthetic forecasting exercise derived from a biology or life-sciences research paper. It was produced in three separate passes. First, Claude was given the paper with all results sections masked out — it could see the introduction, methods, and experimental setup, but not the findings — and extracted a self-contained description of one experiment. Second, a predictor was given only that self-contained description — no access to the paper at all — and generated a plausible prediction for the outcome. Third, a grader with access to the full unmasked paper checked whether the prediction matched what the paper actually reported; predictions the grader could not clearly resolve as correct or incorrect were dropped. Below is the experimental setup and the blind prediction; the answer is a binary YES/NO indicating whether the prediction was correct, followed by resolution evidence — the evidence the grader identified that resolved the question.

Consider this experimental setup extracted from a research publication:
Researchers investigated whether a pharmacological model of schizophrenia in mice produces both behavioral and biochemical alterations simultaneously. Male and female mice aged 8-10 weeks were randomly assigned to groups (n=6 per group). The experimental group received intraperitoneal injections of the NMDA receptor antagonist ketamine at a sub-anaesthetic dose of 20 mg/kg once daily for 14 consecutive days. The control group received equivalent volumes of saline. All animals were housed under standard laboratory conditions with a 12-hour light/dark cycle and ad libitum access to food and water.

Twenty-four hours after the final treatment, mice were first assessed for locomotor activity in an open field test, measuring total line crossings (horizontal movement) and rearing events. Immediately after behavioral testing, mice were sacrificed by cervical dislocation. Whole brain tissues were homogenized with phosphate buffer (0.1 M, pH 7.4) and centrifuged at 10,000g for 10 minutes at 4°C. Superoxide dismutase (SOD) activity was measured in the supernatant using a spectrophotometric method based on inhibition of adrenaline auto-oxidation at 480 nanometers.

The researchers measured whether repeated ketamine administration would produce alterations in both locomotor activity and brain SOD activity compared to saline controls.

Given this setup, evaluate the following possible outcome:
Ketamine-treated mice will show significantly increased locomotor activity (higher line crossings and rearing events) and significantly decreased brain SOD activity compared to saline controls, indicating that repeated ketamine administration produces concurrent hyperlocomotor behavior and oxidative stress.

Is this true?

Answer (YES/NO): NO